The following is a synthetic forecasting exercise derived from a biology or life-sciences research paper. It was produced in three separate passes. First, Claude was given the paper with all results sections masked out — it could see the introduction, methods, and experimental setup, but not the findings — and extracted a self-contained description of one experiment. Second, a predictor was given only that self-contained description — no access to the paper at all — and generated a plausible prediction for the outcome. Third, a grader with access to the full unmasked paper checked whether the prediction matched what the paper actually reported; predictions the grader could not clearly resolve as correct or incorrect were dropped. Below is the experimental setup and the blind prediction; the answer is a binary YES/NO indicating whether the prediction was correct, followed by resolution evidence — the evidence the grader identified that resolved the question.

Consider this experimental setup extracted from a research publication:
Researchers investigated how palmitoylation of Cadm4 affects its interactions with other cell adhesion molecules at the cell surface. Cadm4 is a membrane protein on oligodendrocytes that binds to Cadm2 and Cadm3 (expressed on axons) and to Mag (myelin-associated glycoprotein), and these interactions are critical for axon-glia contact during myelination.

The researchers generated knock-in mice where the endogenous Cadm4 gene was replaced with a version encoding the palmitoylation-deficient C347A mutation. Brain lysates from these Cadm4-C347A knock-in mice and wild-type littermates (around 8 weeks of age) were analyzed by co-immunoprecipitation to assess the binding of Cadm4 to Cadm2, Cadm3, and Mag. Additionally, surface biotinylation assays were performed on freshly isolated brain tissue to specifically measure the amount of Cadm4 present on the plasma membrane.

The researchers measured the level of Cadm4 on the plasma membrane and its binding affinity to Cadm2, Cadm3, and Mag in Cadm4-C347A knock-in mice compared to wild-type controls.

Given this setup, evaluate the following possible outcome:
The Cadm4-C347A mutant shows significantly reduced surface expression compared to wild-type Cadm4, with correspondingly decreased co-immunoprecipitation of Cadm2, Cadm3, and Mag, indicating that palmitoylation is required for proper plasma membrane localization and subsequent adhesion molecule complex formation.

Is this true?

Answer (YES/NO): YES